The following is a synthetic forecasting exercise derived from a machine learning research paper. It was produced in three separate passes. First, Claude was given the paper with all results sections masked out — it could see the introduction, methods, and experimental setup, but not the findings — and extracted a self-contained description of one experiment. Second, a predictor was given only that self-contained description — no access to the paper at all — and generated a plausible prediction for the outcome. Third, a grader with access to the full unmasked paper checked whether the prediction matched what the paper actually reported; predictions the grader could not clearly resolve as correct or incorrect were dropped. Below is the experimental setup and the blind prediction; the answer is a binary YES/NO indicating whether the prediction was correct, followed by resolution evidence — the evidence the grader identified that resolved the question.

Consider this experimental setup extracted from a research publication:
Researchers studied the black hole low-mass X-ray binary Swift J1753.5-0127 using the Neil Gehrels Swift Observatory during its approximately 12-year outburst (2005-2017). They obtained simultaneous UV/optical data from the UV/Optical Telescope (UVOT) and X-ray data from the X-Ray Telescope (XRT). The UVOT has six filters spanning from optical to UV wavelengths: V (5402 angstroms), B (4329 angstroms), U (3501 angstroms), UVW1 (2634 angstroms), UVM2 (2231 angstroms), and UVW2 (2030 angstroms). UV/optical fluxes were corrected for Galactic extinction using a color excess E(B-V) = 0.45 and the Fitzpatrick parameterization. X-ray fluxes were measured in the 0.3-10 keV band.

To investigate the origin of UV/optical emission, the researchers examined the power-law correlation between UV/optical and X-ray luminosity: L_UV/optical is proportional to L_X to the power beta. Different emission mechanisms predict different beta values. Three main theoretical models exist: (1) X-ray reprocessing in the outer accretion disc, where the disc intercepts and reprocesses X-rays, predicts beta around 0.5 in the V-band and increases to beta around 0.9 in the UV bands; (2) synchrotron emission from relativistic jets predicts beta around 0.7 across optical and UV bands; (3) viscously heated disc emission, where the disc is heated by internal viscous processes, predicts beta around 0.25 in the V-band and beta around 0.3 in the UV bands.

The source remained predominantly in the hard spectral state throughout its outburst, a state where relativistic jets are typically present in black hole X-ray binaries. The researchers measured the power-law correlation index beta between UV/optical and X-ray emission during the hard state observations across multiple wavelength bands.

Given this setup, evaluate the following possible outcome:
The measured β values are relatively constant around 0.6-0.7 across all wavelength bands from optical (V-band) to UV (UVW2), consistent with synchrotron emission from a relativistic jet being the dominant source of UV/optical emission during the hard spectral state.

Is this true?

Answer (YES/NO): NO